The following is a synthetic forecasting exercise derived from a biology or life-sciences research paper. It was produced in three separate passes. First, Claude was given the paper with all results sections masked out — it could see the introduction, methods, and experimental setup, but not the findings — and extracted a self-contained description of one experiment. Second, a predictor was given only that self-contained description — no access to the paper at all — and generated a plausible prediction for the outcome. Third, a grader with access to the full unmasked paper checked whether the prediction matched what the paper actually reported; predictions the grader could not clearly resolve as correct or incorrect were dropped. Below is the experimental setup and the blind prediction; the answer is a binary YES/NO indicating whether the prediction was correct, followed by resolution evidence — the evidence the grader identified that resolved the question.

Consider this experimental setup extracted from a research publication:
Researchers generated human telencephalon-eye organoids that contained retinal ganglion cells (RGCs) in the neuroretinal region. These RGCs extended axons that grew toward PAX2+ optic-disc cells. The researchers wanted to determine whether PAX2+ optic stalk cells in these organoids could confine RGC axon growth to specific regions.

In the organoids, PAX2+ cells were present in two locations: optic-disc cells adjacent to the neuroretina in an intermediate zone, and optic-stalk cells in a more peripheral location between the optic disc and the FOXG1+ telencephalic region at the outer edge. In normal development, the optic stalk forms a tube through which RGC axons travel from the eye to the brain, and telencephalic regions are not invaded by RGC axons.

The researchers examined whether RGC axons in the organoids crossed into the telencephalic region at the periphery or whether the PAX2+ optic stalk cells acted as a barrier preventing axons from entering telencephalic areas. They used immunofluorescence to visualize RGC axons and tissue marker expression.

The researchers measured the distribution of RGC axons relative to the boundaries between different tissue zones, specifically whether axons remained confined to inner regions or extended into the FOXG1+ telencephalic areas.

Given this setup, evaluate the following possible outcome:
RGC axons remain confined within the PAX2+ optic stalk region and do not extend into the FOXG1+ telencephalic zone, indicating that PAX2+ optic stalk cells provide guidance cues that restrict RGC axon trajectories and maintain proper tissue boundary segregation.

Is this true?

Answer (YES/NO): YES